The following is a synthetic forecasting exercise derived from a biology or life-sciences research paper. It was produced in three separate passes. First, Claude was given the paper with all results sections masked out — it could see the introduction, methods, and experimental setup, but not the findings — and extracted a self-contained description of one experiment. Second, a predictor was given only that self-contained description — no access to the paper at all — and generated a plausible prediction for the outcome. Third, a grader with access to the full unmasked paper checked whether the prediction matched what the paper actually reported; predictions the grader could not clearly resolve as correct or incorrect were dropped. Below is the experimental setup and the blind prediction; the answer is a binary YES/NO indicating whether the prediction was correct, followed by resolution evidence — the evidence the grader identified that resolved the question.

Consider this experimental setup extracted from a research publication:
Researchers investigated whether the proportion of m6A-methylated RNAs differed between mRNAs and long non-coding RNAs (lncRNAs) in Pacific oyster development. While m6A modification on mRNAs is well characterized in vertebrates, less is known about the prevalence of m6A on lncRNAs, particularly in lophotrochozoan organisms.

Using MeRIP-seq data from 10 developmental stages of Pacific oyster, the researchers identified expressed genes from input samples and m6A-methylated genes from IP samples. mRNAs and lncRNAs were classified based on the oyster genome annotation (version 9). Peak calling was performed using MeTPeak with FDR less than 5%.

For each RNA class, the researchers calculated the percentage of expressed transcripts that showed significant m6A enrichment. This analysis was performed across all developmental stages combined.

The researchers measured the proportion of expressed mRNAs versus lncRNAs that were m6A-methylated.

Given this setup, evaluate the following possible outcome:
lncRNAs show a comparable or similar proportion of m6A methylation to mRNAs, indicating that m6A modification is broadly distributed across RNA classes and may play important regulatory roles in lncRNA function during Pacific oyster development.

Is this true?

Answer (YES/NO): NO